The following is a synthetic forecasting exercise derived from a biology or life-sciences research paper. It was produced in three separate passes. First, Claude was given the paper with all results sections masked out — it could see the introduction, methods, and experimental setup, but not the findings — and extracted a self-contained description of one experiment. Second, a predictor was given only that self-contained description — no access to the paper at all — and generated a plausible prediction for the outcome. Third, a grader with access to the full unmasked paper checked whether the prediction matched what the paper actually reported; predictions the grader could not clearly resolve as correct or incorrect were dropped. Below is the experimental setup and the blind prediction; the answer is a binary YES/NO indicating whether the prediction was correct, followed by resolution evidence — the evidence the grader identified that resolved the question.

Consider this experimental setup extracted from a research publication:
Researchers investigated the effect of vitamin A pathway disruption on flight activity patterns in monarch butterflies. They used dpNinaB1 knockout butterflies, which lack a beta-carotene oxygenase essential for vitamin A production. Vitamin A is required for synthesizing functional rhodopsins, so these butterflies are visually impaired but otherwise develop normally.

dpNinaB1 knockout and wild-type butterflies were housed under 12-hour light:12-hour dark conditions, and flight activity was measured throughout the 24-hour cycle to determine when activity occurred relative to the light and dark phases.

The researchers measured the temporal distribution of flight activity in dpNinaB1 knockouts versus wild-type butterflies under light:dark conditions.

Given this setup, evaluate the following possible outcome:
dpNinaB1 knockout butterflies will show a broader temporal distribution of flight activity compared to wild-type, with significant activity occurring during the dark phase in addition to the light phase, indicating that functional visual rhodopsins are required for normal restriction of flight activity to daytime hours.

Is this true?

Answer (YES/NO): YES